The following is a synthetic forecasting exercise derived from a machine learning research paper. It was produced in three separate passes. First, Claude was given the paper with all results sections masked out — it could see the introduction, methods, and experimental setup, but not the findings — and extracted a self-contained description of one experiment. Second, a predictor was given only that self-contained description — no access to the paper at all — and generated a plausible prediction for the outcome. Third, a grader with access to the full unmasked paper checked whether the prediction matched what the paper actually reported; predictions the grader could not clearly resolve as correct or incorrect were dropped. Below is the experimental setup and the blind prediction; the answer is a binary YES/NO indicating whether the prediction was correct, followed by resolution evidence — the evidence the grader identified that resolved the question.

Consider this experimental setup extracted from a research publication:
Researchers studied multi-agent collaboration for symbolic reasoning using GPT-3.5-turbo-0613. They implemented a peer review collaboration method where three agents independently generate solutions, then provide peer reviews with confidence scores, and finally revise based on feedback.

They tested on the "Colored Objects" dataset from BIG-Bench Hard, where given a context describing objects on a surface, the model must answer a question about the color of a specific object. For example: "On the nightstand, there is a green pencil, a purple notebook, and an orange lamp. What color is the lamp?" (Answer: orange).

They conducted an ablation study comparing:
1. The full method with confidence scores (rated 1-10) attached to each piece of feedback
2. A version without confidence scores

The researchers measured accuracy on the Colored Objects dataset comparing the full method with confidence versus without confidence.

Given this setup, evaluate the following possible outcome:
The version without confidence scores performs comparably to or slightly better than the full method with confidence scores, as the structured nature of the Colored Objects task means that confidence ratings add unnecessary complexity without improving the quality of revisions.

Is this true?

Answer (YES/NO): YES